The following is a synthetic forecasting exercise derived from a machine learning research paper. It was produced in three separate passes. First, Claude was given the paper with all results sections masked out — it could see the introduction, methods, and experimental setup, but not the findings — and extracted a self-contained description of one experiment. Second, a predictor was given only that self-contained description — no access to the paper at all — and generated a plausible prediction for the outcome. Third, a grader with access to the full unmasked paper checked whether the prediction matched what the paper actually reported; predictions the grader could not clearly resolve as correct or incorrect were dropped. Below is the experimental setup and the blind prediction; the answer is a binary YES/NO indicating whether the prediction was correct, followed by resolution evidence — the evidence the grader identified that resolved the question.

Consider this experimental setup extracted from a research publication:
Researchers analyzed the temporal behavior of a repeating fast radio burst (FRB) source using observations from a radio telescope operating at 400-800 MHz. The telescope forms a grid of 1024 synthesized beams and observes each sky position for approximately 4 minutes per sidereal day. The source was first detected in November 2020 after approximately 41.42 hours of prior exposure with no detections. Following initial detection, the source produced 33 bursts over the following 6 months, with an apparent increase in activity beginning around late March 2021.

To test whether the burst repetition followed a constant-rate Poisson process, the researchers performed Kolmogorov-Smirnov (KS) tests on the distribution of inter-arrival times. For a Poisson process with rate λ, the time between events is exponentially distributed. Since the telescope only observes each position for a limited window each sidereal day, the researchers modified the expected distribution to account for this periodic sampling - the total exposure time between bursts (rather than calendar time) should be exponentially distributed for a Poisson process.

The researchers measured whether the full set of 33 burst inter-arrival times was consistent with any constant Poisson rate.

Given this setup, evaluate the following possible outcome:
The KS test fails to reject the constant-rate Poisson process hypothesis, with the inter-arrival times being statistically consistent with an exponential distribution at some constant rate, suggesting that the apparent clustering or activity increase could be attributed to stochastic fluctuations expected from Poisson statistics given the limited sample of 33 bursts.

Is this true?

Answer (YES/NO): NO